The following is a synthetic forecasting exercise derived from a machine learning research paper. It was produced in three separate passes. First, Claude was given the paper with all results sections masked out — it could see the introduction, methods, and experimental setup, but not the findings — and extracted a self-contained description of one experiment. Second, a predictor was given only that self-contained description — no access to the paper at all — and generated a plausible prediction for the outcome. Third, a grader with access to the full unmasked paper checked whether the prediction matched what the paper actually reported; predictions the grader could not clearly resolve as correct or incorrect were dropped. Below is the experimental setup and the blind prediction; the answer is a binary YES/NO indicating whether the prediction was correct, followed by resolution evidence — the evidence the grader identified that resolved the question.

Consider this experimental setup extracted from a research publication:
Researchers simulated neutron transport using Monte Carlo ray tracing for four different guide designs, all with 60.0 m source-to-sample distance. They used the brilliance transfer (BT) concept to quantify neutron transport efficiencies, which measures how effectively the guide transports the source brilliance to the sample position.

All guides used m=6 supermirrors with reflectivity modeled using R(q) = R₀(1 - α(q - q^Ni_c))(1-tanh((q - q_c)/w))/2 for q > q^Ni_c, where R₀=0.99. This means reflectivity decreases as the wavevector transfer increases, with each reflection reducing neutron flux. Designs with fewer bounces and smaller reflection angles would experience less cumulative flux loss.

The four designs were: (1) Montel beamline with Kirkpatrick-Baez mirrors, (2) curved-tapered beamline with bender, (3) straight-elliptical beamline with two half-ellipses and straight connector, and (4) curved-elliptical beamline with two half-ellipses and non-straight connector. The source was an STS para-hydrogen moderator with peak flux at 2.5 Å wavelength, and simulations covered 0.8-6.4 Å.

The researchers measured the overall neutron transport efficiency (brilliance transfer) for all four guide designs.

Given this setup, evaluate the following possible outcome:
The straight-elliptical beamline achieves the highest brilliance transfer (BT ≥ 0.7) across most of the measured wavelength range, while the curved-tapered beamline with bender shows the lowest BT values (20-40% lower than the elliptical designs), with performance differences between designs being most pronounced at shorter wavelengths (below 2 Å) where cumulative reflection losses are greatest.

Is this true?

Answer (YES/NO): NO